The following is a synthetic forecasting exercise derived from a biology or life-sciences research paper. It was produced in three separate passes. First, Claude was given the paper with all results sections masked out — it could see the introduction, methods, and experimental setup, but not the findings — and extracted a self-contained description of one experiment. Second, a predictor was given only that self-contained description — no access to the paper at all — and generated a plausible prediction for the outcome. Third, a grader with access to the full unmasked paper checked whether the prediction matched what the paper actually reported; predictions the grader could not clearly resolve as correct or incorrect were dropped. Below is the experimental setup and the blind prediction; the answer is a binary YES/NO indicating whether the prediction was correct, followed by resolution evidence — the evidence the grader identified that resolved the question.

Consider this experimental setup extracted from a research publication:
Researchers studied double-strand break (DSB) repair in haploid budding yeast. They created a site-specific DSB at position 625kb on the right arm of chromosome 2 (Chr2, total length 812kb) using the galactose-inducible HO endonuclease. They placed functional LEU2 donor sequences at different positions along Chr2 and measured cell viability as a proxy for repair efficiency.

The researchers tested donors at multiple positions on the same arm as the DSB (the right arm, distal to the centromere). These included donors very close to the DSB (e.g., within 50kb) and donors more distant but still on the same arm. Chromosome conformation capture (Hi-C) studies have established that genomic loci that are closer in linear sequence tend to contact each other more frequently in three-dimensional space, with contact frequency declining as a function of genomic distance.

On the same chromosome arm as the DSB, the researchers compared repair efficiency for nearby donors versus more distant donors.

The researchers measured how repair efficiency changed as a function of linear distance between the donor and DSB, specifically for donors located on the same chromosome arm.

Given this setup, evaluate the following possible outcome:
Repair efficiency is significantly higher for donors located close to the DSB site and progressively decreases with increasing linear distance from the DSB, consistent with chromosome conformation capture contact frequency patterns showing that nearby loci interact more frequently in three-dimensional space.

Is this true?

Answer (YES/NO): YES